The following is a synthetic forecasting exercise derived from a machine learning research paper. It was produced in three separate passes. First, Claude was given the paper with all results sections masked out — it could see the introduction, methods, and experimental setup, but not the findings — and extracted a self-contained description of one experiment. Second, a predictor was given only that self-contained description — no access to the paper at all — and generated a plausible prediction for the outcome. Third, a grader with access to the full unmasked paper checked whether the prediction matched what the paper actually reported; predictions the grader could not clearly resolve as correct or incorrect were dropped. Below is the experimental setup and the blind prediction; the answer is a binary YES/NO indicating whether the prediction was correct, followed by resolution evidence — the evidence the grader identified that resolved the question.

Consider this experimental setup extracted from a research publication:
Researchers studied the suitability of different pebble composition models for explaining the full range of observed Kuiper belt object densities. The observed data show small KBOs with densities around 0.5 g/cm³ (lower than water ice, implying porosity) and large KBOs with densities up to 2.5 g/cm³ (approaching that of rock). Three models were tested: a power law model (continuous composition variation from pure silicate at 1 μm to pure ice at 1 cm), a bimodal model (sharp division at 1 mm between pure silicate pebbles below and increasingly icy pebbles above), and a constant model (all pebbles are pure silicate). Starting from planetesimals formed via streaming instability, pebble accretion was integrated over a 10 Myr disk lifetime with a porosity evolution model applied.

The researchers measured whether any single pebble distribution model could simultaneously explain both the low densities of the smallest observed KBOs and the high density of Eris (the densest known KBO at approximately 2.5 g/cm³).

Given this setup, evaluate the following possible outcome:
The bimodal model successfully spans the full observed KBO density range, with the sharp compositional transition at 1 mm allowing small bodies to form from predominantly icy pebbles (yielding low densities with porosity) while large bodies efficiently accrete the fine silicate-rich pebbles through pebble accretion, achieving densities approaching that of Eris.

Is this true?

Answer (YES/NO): NO